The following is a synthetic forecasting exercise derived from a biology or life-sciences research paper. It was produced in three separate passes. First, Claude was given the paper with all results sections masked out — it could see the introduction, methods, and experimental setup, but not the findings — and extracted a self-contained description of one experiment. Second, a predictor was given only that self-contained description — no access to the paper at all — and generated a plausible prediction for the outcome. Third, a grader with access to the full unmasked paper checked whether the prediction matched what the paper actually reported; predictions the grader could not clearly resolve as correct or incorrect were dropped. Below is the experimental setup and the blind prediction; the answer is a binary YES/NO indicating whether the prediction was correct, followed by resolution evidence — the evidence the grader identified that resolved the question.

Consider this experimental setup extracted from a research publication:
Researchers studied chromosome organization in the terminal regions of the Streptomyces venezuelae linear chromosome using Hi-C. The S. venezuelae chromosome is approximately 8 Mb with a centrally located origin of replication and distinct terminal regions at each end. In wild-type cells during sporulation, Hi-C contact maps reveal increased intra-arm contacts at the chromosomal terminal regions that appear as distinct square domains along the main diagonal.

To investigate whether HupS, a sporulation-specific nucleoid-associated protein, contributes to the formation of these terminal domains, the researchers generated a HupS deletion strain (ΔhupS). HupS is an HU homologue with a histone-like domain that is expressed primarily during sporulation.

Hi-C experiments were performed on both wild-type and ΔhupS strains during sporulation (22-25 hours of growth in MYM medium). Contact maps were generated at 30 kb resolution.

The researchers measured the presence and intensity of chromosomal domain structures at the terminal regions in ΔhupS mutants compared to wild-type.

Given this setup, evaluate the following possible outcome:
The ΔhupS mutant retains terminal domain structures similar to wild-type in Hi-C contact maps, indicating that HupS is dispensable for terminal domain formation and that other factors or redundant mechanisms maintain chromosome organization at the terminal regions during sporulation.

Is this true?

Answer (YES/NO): NO